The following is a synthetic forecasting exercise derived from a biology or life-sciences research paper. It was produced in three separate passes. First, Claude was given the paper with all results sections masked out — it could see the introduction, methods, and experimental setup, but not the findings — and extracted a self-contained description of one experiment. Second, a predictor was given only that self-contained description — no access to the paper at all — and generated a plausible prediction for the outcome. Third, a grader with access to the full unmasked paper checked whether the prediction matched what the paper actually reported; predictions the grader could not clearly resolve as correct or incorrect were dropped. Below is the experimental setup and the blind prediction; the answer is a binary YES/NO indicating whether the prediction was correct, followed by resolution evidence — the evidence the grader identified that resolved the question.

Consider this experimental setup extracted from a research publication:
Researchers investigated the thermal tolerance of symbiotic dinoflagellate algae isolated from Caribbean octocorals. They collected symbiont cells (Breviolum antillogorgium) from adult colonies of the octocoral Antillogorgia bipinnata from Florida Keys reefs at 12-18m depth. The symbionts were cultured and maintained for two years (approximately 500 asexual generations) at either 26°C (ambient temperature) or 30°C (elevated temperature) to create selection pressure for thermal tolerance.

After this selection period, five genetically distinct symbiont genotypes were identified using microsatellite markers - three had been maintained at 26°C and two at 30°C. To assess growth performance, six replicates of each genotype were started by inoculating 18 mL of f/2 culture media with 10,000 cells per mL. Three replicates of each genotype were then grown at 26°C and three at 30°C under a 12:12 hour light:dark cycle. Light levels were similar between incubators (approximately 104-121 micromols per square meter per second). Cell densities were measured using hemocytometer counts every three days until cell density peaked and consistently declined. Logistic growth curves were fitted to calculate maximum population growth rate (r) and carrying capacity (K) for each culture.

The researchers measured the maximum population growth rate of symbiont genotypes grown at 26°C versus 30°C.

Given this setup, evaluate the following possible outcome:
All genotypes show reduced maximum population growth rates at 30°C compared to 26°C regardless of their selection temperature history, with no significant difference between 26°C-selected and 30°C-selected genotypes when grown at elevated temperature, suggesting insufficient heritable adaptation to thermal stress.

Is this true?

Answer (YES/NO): NO